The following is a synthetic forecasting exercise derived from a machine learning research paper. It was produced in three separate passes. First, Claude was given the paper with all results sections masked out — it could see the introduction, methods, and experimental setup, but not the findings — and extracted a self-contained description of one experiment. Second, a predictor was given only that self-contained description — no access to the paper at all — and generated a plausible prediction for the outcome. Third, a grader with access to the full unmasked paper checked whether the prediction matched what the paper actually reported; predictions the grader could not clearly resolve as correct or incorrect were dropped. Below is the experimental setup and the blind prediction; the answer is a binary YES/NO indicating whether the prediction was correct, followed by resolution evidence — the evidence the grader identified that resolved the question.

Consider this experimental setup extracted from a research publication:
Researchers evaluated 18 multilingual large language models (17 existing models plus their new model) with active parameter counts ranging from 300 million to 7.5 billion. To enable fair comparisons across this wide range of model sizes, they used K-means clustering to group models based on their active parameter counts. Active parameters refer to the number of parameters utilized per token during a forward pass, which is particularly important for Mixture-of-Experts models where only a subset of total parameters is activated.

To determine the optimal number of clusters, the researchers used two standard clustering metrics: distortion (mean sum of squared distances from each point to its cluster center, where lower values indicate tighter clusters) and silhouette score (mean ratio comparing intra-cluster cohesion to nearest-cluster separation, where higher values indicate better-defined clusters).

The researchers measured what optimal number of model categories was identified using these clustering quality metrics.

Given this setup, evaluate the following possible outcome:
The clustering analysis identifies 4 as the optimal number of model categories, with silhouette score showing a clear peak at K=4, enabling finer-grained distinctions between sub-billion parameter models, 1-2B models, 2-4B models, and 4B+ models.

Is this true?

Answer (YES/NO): NO